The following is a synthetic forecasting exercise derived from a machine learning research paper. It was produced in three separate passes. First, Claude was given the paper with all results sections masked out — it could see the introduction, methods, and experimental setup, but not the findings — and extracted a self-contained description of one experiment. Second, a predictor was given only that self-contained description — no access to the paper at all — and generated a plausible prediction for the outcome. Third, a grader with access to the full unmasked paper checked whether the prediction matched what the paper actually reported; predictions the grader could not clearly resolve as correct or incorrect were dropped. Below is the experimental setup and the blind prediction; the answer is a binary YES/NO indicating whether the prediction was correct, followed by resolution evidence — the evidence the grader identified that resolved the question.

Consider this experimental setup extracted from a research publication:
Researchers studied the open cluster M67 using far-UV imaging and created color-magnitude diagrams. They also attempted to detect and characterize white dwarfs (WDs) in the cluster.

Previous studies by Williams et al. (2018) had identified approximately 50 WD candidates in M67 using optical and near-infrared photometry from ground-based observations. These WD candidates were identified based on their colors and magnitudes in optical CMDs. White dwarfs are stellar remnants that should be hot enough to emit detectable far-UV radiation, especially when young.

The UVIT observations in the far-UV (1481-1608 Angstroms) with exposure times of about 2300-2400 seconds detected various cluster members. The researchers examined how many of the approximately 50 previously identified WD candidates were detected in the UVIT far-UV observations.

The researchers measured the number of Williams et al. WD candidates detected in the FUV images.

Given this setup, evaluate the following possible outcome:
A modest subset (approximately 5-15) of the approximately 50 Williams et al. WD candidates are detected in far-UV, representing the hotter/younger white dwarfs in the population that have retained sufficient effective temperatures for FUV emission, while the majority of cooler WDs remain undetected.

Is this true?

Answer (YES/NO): YES